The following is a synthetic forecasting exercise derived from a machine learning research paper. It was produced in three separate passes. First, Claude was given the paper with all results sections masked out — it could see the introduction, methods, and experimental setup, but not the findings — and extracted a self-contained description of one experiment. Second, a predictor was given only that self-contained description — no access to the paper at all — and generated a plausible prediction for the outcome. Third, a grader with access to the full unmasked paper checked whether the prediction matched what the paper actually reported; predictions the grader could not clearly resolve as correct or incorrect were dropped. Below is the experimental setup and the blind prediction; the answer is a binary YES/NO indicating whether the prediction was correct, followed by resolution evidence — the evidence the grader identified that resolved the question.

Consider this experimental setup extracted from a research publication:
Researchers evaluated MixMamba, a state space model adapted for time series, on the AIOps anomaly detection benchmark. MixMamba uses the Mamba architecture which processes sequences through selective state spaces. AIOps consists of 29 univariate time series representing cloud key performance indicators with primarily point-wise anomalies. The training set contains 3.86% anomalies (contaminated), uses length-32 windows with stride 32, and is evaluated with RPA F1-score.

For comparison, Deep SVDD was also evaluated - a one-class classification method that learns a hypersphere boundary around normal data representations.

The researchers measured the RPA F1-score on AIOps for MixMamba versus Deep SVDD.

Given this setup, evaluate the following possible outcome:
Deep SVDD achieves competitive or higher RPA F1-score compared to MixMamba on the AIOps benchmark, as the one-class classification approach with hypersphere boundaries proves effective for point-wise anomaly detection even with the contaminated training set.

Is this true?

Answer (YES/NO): YES